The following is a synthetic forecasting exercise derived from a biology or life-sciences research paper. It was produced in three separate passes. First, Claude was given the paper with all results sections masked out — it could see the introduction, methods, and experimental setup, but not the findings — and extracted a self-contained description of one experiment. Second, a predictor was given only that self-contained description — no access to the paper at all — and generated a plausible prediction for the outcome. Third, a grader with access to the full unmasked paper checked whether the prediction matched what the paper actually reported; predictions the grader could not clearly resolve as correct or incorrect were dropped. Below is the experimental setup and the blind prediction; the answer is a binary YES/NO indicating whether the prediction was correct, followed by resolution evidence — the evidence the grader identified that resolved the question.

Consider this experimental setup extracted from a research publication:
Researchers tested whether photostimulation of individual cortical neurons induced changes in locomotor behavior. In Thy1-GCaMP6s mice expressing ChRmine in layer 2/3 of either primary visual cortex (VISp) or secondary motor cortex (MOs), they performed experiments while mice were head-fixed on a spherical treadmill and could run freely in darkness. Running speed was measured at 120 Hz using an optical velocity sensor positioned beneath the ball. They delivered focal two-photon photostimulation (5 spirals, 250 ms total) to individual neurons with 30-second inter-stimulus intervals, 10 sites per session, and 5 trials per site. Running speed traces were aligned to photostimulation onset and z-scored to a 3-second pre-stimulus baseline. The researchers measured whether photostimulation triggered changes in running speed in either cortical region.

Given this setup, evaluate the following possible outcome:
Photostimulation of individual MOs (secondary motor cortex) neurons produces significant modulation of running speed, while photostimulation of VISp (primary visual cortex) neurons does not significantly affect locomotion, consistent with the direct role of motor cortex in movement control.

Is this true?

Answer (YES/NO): NO